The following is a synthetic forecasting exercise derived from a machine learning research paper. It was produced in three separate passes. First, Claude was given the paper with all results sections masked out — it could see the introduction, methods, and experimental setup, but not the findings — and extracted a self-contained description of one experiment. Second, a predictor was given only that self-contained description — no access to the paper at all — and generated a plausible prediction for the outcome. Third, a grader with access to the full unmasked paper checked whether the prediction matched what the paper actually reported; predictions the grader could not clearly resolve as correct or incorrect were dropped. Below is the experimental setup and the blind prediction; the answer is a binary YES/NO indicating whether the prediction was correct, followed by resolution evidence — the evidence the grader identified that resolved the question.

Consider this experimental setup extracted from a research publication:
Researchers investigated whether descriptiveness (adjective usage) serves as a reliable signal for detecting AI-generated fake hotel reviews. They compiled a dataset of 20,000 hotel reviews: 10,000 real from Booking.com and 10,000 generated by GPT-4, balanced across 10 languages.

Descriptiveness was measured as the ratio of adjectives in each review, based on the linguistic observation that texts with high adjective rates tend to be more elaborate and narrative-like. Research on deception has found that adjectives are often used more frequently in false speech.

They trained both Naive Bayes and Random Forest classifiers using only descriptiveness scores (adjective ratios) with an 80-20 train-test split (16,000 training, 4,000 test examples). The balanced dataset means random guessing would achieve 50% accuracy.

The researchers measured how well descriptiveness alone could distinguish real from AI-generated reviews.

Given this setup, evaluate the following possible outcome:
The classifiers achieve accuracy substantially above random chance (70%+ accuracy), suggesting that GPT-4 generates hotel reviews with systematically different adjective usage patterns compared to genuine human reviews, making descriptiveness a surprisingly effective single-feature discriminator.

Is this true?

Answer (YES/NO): NO